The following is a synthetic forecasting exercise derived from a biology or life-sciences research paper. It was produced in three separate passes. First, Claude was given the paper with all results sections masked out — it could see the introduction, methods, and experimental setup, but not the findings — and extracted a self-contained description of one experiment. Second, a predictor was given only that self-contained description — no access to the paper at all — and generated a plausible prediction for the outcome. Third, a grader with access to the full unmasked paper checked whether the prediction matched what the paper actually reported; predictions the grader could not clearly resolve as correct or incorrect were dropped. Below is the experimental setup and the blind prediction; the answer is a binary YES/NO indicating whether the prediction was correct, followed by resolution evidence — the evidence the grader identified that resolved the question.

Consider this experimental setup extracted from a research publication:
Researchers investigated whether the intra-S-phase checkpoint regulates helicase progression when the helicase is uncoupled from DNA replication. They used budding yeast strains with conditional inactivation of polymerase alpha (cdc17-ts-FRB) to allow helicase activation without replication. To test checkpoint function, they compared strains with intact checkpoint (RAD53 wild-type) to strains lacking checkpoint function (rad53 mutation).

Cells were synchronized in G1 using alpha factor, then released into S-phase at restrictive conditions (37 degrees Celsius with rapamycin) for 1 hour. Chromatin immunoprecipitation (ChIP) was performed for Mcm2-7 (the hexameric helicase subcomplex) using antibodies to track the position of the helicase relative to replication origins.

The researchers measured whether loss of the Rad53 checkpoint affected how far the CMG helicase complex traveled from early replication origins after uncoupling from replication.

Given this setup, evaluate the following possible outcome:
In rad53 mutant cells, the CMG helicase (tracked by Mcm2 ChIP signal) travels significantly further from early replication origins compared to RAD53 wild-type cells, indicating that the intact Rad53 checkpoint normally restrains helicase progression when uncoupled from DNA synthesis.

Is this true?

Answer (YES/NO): NO